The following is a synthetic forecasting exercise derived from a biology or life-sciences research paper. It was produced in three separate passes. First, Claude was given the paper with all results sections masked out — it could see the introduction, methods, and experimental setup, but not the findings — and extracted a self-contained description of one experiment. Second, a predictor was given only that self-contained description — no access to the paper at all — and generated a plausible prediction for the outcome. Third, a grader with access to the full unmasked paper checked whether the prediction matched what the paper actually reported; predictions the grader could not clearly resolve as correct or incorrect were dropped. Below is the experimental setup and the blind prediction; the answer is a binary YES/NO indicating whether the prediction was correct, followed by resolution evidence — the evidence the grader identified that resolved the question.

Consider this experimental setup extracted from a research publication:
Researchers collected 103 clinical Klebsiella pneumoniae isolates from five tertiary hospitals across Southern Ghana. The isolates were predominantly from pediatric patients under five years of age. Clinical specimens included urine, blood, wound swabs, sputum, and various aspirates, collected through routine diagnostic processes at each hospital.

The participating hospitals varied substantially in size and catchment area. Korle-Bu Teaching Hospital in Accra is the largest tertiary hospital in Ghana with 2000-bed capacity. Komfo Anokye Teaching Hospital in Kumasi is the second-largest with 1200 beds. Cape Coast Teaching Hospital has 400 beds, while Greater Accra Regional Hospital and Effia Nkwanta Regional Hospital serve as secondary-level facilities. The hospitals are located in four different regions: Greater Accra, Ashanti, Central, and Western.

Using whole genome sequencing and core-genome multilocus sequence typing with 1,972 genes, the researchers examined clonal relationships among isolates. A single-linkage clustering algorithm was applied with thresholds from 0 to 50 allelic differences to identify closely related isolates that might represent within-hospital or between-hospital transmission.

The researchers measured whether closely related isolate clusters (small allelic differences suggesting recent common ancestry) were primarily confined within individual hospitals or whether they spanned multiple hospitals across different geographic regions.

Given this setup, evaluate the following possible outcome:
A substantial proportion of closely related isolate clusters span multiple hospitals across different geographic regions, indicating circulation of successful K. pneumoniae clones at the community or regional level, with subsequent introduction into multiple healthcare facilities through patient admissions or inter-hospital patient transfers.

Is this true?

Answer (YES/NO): YES